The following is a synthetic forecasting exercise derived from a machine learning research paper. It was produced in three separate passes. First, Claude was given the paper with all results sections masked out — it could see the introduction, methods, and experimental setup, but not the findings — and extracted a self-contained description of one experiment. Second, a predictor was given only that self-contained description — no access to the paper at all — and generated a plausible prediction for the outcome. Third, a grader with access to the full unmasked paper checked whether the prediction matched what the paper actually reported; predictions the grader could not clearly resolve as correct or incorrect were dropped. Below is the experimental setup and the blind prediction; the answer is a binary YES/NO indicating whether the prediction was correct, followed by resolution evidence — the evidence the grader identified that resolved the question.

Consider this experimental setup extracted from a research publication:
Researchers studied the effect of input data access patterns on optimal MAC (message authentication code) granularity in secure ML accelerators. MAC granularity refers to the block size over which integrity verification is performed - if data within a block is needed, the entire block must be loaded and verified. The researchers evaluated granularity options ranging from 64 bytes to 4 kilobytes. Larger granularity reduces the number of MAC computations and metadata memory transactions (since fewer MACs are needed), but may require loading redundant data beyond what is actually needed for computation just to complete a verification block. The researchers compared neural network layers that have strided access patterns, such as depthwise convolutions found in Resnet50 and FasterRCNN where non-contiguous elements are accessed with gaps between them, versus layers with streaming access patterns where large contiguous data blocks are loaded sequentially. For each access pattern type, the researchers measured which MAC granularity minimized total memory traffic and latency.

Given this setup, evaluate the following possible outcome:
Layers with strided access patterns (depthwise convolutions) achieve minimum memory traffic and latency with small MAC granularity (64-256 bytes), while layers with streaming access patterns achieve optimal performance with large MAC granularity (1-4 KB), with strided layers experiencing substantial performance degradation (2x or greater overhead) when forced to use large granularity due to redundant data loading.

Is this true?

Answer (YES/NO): NO